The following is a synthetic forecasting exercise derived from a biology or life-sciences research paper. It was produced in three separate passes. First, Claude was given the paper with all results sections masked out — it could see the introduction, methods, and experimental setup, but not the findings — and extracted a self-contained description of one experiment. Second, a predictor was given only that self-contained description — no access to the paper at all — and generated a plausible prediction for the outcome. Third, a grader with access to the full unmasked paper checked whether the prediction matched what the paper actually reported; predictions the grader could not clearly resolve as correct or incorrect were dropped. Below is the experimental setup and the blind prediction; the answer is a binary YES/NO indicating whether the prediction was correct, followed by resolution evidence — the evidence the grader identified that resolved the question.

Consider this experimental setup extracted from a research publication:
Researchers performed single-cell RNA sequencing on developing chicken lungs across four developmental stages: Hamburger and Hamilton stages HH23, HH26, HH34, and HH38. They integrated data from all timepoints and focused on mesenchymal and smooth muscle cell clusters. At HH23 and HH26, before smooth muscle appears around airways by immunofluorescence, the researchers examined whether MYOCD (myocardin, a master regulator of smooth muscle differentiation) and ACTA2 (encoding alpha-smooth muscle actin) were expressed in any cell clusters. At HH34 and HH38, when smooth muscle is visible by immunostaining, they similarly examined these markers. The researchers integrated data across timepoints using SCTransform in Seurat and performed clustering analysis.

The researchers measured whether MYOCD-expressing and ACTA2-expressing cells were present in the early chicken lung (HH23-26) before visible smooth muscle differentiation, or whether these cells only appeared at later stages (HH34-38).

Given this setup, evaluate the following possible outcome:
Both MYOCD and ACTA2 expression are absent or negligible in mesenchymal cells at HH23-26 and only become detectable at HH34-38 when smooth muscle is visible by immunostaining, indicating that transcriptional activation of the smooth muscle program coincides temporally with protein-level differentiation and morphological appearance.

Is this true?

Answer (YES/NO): NO